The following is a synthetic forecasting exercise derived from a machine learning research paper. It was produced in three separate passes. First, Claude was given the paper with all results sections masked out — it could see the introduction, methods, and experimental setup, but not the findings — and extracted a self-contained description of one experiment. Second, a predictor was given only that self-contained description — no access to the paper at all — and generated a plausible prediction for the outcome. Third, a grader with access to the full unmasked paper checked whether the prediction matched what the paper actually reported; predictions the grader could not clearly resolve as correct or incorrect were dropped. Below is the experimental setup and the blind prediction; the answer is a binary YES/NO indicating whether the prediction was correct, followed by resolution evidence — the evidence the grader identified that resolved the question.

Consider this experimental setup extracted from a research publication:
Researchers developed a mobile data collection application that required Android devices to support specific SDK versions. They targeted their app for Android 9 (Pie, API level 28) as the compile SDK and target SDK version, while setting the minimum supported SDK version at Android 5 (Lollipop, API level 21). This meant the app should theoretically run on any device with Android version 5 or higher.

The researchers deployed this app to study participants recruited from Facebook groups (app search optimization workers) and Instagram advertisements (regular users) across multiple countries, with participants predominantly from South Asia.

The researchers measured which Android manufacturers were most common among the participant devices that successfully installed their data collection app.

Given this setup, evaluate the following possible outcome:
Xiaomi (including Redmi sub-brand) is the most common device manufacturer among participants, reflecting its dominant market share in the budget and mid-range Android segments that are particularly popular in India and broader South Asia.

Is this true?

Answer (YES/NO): NO